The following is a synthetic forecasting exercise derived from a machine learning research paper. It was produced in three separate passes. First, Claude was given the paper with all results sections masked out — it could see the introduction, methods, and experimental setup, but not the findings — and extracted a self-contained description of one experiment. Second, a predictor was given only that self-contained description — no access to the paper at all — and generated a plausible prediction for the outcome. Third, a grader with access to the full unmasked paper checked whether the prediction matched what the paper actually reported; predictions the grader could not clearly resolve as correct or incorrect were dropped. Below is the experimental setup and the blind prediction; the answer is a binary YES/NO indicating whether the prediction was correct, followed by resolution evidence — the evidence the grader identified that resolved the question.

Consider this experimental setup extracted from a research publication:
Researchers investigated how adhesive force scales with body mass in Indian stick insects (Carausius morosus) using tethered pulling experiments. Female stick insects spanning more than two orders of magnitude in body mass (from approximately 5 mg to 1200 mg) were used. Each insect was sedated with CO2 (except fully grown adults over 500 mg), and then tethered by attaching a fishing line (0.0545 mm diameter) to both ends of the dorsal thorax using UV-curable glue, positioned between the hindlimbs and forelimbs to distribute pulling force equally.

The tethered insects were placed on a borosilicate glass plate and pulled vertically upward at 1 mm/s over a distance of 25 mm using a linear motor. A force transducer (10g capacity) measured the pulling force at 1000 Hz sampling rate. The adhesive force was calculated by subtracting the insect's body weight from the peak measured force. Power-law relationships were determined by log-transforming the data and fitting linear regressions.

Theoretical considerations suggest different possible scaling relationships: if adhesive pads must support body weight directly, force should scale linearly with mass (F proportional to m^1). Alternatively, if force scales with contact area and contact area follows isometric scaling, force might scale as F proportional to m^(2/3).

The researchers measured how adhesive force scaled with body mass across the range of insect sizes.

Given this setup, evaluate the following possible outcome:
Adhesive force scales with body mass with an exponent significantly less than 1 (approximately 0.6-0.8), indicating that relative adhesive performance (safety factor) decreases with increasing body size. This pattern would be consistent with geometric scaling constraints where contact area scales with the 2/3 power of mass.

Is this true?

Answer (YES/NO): NO